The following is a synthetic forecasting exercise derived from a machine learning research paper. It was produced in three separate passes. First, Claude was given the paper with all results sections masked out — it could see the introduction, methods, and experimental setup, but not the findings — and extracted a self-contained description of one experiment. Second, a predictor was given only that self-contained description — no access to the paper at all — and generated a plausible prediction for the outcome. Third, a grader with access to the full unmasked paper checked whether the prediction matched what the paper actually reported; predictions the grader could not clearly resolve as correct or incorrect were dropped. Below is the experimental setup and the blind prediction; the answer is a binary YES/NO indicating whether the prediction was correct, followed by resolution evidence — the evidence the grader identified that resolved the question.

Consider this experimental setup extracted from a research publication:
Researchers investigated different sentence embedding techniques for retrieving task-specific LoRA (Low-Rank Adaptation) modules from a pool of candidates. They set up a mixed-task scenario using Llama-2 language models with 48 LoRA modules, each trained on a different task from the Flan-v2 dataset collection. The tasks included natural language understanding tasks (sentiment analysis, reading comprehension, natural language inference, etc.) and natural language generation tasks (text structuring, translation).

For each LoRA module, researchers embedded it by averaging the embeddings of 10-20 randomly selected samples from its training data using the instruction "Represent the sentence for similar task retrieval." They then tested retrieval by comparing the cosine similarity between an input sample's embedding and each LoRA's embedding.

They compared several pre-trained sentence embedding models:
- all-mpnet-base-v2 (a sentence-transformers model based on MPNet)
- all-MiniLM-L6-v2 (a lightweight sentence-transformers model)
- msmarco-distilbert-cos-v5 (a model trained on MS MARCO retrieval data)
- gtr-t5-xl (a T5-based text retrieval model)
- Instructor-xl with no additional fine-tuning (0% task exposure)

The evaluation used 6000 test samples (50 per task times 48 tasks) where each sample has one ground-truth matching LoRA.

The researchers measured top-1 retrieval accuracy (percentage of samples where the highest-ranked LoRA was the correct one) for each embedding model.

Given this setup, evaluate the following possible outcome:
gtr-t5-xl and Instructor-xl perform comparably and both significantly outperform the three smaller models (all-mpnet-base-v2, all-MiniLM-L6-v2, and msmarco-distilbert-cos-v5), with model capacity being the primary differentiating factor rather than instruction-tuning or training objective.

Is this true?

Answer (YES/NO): NO